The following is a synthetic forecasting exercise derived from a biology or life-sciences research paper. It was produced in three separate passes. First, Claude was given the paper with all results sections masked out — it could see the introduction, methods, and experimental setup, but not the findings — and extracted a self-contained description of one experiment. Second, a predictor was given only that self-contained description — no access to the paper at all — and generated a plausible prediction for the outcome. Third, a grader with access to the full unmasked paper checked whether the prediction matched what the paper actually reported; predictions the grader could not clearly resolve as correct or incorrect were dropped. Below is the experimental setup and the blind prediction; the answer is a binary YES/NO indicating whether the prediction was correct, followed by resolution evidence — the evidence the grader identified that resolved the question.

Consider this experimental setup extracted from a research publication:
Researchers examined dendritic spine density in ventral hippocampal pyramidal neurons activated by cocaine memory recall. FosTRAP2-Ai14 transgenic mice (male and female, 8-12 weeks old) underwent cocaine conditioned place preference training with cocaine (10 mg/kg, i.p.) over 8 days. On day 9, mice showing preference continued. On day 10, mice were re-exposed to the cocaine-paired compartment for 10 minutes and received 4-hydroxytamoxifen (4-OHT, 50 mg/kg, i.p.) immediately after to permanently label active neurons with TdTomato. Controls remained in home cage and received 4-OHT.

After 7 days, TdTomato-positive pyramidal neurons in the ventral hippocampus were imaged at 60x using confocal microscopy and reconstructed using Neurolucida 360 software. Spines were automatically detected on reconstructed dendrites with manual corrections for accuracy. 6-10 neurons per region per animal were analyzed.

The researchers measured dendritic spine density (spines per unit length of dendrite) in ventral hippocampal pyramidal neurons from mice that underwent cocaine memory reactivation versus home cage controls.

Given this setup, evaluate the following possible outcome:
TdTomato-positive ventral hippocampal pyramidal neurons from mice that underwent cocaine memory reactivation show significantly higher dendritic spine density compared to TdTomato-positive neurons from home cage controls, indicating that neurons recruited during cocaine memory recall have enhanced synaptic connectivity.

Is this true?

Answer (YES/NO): YES